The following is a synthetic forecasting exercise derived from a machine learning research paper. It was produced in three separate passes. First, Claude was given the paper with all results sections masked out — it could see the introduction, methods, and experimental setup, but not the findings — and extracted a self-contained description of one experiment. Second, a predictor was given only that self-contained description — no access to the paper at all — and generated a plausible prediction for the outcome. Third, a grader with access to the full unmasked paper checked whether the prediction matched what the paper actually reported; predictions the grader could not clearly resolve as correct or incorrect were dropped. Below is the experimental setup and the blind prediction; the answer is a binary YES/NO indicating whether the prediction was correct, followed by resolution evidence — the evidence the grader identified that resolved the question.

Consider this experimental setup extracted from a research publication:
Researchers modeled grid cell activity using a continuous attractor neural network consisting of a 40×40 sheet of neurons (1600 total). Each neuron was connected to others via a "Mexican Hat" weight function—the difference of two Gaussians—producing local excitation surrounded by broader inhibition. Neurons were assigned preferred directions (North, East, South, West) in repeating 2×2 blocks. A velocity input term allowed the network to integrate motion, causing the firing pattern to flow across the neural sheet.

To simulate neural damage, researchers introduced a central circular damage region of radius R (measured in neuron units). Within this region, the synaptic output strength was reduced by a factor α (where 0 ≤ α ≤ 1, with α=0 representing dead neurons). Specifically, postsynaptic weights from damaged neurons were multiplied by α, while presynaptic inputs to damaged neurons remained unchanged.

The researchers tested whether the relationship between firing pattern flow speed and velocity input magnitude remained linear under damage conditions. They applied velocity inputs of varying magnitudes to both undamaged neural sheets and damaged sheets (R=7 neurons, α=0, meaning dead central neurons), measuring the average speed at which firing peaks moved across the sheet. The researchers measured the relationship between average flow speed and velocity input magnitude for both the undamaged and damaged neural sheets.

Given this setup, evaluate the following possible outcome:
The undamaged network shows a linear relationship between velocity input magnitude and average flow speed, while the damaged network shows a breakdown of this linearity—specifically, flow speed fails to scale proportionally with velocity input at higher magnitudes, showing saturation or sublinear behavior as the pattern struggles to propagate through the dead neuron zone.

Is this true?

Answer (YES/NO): NO